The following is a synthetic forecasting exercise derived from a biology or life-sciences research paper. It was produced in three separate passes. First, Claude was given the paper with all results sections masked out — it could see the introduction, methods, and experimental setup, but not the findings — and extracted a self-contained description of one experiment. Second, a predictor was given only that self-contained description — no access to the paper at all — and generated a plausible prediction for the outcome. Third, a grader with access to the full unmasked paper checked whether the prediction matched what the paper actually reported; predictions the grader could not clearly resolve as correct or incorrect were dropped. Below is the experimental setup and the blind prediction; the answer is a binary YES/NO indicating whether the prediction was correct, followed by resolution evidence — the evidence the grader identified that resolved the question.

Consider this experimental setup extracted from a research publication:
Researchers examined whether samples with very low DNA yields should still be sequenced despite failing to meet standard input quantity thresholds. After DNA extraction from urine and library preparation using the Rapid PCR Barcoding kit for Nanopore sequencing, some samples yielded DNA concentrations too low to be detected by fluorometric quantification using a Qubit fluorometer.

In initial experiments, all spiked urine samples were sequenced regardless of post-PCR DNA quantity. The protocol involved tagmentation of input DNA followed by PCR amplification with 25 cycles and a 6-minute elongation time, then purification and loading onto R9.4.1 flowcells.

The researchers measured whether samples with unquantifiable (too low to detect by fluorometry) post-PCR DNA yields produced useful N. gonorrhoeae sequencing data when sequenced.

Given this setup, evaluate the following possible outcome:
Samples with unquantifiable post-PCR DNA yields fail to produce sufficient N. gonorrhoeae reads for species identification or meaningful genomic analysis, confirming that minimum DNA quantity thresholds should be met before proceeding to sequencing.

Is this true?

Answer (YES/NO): YES